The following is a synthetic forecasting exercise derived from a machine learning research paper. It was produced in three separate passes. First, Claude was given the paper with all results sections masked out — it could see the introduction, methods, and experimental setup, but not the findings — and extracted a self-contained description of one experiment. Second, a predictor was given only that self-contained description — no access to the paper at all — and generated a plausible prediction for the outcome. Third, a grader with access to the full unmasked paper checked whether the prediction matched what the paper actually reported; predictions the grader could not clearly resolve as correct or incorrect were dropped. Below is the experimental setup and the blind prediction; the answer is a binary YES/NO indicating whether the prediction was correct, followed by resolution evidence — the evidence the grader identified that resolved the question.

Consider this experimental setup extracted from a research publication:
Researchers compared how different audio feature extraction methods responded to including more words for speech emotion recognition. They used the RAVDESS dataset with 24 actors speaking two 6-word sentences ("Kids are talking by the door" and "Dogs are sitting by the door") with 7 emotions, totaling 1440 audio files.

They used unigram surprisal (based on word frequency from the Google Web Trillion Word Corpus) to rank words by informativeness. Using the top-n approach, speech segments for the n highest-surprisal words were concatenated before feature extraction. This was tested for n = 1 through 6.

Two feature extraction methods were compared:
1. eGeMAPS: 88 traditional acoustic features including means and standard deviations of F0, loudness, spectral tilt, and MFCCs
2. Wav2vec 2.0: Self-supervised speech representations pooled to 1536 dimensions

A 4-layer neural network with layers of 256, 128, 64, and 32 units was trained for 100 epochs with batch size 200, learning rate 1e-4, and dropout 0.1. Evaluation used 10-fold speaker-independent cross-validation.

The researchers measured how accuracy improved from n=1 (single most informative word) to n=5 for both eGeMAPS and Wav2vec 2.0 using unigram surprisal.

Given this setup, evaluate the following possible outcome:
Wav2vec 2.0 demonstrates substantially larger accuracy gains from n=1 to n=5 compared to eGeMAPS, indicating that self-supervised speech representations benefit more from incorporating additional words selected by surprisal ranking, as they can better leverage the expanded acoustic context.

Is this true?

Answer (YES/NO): NO